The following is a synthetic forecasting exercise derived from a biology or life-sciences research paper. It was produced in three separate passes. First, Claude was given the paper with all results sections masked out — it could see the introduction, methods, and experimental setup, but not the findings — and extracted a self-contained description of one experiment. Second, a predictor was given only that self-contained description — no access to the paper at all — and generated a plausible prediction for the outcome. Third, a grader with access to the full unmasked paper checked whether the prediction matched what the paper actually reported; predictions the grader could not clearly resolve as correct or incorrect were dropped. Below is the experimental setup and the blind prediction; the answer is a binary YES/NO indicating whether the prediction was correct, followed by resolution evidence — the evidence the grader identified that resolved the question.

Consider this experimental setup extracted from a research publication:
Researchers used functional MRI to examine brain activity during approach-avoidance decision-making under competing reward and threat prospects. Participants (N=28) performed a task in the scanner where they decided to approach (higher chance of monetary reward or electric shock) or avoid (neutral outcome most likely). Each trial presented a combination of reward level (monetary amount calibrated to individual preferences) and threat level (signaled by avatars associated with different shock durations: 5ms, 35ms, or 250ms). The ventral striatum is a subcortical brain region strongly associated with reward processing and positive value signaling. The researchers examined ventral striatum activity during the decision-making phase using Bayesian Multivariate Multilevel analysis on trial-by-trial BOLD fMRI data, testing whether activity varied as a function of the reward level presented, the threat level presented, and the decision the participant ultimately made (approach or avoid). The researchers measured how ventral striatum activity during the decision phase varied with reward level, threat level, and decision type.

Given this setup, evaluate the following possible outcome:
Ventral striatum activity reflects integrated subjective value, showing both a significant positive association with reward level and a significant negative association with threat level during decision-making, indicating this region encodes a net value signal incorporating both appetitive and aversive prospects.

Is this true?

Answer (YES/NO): NO